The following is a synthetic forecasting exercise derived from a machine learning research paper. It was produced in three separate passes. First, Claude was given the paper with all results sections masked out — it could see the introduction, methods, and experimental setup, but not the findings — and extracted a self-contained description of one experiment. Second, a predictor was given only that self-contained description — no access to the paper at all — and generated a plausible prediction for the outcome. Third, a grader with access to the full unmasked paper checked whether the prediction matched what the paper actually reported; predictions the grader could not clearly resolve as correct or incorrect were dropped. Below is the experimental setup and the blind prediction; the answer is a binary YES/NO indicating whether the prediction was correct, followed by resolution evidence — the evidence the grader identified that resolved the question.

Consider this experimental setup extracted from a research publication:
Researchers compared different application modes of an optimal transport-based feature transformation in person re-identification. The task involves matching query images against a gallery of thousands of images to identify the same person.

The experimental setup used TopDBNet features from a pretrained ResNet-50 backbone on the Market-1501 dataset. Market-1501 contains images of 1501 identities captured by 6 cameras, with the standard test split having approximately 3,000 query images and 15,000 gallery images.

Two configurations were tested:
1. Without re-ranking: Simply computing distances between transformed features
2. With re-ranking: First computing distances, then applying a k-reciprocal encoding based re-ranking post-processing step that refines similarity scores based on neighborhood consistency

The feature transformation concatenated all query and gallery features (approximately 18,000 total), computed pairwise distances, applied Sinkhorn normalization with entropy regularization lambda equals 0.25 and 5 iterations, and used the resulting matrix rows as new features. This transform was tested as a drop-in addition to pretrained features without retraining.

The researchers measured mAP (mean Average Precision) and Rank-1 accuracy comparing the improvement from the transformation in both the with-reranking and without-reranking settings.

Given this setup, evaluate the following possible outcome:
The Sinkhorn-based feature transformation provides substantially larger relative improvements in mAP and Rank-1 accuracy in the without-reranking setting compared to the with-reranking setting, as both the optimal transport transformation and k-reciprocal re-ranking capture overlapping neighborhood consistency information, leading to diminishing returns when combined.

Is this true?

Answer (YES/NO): YES